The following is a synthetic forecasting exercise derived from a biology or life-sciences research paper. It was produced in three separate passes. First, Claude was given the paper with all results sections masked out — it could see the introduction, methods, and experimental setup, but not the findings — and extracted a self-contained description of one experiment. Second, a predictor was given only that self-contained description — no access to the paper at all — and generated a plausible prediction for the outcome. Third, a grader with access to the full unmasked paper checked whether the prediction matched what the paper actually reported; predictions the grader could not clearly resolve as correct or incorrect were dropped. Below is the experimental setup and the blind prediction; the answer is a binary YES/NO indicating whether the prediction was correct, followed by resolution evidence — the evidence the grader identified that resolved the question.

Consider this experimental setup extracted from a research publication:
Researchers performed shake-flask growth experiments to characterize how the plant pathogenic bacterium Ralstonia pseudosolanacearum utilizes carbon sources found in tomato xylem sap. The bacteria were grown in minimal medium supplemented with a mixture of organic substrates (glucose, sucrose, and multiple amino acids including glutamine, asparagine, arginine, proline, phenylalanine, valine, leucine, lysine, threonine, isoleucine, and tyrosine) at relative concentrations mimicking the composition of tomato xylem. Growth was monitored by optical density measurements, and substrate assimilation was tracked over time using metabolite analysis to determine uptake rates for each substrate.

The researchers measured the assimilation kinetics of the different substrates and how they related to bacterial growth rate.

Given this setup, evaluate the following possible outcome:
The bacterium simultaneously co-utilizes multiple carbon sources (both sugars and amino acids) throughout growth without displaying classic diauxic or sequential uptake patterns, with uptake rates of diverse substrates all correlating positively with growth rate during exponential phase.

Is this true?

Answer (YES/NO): YES